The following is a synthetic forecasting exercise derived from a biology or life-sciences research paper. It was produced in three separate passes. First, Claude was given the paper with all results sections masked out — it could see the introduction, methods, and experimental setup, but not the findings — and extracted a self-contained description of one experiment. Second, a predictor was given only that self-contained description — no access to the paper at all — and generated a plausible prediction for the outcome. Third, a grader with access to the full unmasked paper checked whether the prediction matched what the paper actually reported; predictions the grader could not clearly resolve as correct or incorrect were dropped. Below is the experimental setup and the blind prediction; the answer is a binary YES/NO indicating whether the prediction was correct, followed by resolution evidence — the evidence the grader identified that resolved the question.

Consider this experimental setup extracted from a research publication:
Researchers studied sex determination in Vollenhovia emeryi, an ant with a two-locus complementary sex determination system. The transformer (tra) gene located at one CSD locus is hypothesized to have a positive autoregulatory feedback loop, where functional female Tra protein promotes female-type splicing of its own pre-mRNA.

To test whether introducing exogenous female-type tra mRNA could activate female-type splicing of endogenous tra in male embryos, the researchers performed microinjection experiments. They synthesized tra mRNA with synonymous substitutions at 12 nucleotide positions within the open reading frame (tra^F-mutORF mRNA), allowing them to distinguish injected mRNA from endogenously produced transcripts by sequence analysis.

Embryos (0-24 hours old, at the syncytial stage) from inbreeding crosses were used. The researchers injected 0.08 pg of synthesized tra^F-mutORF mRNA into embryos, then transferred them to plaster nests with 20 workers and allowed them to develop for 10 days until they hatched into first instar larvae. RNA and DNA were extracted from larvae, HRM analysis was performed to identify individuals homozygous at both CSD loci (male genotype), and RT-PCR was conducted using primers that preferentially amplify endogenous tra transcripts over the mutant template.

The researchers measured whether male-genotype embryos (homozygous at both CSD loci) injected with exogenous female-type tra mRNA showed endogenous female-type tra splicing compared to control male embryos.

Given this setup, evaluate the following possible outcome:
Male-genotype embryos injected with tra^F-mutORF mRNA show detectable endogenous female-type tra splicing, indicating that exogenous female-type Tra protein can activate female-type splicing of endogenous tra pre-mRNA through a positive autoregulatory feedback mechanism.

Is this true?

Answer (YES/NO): YES